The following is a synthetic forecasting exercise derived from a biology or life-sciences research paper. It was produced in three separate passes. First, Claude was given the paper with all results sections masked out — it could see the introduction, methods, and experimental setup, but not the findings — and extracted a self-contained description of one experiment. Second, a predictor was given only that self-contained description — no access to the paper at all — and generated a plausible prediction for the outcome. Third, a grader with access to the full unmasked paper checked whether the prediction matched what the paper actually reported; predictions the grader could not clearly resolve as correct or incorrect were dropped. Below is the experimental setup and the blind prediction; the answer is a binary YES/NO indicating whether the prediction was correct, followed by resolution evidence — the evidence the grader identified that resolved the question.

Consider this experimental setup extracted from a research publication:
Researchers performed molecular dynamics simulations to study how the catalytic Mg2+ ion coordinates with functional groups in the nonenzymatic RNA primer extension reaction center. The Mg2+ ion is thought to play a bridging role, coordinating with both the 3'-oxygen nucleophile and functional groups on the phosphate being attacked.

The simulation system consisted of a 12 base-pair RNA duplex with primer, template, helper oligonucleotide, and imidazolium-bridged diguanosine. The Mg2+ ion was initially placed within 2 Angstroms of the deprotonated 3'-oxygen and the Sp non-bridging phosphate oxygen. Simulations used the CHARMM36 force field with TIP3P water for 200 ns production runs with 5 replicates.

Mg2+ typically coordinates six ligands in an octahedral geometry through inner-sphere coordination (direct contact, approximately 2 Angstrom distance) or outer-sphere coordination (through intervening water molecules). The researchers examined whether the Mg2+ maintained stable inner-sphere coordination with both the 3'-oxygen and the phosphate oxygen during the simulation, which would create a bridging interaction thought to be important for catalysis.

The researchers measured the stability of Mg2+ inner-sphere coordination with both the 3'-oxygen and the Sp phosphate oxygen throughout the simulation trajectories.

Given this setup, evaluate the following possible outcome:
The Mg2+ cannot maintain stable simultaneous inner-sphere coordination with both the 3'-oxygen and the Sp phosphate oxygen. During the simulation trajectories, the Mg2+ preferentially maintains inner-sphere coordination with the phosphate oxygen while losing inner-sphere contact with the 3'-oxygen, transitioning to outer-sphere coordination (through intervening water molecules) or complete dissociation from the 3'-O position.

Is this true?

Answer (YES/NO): NO